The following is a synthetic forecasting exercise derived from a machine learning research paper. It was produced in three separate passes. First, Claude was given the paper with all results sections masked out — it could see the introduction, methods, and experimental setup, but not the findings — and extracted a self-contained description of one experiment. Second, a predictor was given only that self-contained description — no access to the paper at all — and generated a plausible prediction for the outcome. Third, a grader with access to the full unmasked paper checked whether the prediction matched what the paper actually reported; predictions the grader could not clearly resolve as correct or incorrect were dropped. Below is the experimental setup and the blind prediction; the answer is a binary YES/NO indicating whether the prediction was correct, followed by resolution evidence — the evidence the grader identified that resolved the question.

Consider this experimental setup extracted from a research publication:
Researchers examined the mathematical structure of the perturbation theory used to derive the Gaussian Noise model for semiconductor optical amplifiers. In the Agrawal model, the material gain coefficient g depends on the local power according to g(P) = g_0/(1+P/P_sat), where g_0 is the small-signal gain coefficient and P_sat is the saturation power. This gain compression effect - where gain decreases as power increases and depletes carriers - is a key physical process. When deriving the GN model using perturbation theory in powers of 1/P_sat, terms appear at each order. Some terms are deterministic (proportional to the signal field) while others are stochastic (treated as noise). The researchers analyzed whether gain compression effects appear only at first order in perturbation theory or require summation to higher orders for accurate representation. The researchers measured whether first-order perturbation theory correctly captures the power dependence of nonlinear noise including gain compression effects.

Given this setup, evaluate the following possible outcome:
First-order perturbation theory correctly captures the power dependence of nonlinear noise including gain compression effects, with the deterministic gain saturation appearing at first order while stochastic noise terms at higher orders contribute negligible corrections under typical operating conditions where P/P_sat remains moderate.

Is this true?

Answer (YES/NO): NO